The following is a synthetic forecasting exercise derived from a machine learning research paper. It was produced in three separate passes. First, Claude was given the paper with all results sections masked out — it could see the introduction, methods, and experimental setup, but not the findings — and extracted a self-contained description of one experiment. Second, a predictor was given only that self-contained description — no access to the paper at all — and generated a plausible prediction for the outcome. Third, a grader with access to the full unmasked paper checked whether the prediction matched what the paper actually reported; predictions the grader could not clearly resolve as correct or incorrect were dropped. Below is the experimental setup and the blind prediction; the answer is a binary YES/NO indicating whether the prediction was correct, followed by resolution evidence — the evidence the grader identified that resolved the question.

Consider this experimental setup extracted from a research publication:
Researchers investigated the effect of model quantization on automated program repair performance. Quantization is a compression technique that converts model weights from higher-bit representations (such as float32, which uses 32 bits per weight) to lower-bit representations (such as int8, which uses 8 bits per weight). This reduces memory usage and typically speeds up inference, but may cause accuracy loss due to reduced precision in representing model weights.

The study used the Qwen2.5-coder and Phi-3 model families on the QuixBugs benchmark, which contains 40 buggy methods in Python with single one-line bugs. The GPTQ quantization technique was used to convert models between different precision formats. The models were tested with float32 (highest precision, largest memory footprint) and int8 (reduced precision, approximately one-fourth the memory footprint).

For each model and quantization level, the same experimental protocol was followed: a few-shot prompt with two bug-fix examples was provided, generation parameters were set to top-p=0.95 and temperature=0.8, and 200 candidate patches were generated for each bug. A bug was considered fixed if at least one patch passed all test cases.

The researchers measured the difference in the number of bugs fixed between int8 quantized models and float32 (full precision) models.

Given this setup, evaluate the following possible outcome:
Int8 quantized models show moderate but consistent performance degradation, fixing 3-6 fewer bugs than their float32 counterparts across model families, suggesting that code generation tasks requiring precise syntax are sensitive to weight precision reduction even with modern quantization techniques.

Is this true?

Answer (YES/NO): NO